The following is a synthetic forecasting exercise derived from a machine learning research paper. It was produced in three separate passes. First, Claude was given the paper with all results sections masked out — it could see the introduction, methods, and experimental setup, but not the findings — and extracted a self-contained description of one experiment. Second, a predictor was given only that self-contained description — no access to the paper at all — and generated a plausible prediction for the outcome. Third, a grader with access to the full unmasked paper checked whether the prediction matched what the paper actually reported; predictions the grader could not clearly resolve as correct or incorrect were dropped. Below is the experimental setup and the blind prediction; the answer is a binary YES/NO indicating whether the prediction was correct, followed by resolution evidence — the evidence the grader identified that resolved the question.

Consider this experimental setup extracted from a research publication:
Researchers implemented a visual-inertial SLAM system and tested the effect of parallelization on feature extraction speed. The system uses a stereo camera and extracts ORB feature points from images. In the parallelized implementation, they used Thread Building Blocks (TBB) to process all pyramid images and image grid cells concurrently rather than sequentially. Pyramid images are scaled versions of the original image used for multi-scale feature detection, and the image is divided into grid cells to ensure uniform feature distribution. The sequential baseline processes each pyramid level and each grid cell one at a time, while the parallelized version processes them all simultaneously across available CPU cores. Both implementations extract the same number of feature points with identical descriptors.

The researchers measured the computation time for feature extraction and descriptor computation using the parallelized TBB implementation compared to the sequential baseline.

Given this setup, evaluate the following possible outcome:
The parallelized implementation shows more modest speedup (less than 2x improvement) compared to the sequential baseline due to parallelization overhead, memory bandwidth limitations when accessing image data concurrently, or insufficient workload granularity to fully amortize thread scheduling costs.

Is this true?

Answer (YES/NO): NO